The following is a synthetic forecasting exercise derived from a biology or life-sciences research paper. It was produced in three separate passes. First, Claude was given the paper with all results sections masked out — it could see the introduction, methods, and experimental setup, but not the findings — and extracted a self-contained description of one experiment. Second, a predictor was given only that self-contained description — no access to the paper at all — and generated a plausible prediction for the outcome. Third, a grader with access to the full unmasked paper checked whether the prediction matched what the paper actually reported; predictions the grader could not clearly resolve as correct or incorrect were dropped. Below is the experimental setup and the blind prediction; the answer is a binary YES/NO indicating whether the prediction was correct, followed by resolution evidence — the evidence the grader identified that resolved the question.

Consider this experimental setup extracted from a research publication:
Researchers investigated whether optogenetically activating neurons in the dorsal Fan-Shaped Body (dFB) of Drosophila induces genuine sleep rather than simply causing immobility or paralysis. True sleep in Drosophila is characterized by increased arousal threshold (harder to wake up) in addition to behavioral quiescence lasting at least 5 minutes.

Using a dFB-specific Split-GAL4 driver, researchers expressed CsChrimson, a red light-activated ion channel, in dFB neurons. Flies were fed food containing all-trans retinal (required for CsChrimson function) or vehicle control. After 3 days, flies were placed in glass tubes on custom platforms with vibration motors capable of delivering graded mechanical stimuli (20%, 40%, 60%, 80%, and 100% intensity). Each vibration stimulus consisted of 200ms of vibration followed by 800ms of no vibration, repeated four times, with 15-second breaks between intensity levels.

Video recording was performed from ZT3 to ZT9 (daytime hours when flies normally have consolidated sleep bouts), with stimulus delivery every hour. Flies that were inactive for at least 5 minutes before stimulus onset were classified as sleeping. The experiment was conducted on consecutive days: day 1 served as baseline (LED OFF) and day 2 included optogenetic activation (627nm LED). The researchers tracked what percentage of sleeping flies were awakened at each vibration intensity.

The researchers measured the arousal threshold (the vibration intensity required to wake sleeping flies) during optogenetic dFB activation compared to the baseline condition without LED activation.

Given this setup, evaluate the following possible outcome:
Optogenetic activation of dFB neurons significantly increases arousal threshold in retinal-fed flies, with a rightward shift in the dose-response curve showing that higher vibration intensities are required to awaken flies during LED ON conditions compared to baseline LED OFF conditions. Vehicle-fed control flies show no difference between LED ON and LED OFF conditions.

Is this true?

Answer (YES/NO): YES